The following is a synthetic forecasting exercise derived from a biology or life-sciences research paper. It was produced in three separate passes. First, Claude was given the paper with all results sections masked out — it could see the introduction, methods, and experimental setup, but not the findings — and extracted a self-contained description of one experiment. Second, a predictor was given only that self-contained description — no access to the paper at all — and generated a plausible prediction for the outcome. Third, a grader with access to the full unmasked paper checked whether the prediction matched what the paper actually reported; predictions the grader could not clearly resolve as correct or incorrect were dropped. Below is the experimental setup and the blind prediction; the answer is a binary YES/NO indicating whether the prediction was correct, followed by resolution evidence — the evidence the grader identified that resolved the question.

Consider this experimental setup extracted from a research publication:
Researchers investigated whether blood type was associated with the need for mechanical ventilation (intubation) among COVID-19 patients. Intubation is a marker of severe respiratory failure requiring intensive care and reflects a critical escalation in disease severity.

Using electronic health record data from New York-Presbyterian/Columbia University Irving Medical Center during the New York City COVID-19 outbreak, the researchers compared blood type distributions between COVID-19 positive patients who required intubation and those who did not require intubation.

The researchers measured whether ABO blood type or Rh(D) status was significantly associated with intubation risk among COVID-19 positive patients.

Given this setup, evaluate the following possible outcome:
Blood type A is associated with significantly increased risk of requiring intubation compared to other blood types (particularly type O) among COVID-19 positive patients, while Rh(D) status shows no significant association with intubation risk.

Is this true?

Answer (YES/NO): NO